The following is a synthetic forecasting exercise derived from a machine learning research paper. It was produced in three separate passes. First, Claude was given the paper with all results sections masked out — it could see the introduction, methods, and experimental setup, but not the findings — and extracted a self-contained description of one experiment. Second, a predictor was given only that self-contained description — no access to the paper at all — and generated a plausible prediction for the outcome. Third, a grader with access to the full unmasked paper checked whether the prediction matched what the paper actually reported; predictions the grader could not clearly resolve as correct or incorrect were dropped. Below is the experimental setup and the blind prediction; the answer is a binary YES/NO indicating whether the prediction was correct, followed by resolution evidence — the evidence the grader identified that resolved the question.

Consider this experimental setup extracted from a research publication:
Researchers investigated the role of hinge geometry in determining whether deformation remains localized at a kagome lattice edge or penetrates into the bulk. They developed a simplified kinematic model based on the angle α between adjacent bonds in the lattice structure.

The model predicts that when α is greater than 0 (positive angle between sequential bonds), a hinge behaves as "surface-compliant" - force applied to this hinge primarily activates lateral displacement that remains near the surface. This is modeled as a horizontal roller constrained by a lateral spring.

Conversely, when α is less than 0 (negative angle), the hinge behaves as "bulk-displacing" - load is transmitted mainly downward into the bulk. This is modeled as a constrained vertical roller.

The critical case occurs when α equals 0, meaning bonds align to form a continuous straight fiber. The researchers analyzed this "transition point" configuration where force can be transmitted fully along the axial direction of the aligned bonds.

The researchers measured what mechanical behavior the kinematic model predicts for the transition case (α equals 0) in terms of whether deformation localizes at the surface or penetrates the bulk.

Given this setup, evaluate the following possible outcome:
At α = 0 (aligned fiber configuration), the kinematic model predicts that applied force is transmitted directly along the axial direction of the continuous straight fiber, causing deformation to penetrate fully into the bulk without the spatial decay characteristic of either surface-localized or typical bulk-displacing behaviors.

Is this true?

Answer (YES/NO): NO